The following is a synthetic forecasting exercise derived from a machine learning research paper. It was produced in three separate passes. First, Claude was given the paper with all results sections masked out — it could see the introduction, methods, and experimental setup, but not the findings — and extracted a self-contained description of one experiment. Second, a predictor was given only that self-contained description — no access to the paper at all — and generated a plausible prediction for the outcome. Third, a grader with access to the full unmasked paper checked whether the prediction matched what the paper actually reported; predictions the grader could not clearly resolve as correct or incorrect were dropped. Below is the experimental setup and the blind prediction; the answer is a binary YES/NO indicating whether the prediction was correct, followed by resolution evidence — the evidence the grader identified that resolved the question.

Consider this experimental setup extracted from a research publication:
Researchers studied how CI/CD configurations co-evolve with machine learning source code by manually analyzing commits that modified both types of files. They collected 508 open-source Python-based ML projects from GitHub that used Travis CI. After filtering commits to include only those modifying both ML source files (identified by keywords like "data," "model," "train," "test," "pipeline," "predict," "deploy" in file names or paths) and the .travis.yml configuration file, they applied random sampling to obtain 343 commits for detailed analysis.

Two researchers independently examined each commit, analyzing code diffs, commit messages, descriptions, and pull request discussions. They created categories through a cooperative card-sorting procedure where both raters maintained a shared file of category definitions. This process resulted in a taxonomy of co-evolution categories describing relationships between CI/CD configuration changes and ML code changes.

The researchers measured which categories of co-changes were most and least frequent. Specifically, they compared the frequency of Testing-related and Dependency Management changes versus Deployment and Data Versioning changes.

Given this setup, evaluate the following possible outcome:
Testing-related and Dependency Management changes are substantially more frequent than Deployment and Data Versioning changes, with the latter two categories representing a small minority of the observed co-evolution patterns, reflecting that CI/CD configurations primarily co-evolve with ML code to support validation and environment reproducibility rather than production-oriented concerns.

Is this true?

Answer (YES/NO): YES